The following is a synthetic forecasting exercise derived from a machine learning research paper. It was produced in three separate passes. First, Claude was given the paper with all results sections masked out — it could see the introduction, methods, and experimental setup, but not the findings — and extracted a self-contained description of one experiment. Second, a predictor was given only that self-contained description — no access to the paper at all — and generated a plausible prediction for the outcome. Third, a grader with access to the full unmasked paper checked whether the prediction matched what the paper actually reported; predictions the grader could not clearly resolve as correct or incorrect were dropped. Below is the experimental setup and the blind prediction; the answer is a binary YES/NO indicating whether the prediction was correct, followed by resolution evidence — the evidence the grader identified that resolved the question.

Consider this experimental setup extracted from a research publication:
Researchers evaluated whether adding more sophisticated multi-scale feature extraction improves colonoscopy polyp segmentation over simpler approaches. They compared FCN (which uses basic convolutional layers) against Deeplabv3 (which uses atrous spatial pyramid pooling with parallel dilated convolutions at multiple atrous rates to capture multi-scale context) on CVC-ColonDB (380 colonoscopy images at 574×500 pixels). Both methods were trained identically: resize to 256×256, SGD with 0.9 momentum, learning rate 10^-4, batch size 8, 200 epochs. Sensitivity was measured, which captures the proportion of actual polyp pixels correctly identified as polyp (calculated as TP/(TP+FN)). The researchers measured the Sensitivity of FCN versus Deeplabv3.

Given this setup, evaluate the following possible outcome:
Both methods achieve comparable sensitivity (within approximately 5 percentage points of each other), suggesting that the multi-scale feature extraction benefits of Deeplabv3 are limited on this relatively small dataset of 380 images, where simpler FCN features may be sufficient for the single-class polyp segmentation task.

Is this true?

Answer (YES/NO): NO